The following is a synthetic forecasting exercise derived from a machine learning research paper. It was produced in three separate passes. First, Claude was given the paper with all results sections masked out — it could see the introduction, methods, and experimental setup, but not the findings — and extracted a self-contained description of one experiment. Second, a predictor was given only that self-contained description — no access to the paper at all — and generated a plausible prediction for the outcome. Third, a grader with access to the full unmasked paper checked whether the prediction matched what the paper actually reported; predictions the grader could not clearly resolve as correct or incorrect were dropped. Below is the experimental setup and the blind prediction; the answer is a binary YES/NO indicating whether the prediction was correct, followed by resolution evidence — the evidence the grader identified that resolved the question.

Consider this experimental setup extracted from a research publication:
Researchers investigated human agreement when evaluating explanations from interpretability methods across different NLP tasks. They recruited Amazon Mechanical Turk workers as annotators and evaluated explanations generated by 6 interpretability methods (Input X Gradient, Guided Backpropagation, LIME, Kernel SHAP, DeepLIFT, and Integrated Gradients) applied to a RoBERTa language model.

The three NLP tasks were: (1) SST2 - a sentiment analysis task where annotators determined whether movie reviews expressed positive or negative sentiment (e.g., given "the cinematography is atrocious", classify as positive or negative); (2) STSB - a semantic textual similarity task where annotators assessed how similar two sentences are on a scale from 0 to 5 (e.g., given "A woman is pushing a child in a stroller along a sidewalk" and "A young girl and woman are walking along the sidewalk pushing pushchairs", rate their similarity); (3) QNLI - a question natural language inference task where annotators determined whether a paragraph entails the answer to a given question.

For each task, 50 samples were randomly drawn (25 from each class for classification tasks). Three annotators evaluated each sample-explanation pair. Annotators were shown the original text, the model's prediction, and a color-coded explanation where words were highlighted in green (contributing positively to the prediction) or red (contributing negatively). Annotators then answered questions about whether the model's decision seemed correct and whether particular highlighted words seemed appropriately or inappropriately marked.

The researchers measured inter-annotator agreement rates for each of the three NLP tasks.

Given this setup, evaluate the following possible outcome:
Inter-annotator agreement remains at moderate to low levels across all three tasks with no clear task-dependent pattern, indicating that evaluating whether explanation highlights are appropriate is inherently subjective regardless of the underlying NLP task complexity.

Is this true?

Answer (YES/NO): NO